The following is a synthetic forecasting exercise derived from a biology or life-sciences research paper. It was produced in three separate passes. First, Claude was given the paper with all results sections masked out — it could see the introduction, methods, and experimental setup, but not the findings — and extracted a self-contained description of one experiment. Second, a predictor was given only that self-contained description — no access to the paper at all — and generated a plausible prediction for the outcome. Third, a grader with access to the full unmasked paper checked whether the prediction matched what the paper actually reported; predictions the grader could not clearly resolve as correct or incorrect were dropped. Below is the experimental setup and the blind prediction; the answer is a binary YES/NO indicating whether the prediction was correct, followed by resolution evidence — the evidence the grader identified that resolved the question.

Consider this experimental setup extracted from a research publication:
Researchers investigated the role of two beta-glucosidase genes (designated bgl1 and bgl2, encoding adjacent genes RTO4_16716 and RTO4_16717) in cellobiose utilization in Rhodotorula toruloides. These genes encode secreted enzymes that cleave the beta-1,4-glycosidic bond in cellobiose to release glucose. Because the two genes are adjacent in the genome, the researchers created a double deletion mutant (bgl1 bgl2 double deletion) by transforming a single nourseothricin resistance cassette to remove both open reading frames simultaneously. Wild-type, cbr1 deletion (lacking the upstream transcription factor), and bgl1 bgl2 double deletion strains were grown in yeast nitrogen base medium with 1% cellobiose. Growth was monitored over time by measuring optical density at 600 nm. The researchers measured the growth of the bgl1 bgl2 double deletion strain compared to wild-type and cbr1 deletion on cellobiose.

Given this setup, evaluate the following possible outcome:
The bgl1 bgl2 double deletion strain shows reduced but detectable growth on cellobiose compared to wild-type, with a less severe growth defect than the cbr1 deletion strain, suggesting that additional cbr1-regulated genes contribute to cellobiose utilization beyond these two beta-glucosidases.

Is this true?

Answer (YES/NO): NO